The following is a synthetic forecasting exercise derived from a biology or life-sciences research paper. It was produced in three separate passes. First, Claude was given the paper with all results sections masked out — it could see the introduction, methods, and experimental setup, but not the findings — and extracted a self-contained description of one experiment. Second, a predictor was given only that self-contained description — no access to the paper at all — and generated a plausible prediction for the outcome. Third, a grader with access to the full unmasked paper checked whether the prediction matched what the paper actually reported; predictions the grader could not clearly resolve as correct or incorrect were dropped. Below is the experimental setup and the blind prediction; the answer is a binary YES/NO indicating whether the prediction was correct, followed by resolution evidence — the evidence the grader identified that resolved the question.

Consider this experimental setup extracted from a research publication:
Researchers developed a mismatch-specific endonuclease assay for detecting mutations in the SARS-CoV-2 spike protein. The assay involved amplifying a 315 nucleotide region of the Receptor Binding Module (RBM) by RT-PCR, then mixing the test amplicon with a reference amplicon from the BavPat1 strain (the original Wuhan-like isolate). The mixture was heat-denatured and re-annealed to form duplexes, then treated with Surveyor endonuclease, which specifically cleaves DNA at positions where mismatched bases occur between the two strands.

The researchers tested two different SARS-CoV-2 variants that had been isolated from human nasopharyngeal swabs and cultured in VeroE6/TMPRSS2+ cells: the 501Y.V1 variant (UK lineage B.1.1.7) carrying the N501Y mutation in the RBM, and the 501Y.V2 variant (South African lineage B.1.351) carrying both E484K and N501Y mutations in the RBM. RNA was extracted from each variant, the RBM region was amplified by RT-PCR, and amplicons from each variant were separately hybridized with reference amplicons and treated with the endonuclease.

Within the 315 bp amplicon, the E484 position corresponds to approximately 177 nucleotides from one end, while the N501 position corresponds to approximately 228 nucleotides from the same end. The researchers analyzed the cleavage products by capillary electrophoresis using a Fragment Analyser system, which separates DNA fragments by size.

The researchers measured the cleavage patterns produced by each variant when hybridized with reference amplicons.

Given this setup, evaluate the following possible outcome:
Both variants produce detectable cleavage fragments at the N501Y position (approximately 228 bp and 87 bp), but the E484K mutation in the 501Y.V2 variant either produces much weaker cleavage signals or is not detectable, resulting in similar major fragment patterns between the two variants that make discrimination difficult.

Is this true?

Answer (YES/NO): NO